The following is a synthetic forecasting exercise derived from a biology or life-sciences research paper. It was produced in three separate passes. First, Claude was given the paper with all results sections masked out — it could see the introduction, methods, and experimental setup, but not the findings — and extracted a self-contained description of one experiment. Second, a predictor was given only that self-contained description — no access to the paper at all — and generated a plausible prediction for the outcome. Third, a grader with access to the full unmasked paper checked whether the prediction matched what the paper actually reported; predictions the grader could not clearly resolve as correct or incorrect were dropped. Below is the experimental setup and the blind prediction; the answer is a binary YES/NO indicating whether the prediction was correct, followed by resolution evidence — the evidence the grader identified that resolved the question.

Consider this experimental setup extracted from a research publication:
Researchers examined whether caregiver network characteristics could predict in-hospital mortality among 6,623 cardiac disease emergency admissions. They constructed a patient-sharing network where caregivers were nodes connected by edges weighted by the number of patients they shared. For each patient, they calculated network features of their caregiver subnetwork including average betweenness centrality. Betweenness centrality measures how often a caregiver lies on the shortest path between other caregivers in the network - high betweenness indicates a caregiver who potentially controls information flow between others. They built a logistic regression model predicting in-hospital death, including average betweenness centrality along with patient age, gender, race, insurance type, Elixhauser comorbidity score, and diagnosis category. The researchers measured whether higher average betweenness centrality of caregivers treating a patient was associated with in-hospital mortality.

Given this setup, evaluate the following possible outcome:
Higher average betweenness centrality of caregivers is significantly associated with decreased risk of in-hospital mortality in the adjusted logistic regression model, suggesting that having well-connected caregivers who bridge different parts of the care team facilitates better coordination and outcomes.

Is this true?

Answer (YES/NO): NO